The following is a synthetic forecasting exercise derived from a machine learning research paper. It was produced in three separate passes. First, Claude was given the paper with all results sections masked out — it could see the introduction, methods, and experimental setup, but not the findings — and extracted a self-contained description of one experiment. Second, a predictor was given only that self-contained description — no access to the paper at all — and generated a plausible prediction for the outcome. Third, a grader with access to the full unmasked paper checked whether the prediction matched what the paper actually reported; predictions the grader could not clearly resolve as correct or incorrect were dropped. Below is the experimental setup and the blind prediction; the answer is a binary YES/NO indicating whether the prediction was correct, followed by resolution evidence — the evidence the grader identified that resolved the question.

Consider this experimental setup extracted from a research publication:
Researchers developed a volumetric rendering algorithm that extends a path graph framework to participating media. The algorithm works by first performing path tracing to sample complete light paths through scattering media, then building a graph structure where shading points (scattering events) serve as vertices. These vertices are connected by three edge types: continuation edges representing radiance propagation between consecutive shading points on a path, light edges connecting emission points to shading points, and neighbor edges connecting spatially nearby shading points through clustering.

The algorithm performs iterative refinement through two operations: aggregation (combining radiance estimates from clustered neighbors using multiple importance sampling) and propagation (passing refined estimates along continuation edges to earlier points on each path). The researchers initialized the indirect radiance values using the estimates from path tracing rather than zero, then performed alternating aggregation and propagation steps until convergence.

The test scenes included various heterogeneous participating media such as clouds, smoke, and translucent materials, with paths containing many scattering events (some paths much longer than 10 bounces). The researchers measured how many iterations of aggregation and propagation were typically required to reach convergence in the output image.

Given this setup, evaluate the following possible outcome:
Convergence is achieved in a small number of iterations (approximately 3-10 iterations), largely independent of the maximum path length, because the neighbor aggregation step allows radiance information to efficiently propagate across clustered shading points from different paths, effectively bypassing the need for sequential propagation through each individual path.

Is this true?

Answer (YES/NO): YES